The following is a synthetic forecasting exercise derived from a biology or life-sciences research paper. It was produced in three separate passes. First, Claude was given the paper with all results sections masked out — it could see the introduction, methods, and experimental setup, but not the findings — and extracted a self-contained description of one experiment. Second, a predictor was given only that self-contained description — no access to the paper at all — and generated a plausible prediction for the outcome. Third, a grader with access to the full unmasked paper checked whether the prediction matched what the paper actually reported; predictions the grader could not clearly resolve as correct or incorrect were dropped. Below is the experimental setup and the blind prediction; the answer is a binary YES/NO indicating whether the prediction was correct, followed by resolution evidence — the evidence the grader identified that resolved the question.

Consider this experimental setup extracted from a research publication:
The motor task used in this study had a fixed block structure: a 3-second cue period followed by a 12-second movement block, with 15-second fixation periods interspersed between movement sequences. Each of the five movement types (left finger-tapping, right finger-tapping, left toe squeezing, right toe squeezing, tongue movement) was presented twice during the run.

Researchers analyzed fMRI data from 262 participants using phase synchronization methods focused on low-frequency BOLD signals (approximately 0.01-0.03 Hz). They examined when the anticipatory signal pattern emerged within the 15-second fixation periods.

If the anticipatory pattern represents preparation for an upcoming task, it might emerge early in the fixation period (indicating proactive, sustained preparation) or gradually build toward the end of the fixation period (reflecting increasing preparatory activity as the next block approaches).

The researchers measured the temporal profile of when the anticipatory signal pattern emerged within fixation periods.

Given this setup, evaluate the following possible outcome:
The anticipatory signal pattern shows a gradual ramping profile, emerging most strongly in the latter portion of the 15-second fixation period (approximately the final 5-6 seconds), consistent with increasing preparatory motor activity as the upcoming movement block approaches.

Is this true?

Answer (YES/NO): YES